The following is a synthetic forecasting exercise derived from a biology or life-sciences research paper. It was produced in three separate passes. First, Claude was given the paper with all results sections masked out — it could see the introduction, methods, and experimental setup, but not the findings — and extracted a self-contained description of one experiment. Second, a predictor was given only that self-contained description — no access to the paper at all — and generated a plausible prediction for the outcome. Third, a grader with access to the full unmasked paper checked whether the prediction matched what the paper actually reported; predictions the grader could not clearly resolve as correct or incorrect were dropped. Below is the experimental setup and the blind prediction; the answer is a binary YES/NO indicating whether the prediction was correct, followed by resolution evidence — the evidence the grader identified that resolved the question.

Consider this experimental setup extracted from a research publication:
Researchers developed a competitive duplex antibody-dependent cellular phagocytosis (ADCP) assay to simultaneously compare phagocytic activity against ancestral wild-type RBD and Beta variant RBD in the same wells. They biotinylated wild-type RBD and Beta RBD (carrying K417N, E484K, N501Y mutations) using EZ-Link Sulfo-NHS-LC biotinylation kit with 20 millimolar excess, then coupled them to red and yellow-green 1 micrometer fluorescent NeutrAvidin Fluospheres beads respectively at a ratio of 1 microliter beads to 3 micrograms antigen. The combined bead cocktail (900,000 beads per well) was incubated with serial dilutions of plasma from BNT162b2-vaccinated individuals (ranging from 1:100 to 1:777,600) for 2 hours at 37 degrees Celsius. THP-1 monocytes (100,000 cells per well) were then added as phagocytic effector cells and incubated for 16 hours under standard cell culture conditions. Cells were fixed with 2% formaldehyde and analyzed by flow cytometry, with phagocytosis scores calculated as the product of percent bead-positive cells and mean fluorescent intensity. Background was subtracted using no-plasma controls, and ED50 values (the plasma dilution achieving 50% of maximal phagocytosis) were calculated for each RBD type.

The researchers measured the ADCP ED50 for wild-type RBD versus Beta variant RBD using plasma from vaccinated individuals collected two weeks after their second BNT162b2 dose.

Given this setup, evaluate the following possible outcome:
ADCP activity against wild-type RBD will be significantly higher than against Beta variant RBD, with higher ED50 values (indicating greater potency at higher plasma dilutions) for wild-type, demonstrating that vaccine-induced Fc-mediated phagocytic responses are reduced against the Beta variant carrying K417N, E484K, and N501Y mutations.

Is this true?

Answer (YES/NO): YES